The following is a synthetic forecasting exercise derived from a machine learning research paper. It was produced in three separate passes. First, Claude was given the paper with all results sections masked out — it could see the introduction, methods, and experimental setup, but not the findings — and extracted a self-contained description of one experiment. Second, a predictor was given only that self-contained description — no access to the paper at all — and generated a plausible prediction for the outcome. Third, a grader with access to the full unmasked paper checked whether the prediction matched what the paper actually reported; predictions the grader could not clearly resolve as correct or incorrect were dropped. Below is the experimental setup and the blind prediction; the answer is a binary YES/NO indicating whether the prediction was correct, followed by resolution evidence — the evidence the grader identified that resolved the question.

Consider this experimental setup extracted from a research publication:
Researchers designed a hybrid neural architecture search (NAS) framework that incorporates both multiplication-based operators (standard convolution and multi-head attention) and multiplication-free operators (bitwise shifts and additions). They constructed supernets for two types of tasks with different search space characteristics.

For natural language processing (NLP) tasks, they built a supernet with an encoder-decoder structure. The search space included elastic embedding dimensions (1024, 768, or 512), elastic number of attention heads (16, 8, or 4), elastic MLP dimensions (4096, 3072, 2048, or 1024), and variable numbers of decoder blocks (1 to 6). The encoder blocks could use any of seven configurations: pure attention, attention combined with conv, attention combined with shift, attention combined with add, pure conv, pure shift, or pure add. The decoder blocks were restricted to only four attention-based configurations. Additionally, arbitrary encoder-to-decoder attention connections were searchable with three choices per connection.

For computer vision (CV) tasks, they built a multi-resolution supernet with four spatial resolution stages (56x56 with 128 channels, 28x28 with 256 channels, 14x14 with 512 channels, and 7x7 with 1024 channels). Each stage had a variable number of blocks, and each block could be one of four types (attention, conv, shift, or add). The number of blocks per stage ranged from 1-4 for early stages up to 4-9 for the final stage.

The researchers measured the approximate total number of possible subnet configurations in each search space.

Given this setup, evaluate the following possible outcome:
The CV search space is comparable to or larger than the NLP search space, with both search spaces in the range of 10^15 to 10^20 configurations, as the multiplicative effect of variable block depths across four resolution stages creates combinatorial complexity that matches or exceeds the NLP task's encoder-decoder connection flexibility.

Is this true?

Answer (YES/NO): NO